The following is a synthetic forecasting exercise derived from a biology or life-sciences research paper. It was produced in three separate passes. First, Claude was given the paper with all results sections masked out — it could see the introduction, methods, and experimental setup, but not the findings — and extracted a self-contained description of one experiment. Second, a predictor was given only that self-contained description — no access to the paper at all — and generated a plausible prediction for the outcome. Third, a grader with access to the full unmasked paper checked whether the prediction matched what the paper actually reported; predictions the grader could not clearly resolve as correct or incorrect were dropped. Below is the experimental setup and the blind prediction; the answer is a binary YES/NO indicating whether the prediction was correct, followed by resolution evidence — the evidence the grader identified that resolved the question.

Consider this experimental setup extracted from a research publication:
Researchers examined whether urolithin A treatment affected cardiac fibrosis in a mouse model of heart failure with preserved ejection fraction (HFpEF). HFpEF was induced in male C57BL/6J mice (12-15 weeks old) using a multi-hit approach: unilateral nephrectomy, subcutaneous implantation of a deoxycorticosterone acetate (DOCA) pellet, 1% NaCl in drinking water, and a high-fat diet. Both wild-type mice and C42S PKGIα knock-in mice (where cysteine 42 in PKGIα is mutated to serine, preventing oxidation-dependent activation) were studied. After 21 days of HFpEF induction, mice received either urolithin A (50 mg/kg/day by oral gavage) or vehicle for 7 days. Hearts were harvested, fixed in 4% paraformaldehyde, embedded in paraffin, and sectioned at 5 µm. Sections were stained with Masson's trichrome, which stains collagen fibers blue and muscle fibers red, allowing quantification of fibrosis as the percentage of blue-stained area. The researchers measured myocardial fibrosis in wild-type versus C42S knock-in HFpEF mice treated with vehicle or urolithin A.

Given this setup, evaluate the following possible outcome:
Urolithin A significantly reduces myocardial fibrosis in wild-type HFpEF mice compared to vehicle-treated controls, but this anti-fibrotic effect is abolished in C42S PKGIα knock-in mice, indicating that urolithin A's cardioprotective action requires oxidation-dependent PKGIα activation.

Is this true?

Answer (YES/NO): YES